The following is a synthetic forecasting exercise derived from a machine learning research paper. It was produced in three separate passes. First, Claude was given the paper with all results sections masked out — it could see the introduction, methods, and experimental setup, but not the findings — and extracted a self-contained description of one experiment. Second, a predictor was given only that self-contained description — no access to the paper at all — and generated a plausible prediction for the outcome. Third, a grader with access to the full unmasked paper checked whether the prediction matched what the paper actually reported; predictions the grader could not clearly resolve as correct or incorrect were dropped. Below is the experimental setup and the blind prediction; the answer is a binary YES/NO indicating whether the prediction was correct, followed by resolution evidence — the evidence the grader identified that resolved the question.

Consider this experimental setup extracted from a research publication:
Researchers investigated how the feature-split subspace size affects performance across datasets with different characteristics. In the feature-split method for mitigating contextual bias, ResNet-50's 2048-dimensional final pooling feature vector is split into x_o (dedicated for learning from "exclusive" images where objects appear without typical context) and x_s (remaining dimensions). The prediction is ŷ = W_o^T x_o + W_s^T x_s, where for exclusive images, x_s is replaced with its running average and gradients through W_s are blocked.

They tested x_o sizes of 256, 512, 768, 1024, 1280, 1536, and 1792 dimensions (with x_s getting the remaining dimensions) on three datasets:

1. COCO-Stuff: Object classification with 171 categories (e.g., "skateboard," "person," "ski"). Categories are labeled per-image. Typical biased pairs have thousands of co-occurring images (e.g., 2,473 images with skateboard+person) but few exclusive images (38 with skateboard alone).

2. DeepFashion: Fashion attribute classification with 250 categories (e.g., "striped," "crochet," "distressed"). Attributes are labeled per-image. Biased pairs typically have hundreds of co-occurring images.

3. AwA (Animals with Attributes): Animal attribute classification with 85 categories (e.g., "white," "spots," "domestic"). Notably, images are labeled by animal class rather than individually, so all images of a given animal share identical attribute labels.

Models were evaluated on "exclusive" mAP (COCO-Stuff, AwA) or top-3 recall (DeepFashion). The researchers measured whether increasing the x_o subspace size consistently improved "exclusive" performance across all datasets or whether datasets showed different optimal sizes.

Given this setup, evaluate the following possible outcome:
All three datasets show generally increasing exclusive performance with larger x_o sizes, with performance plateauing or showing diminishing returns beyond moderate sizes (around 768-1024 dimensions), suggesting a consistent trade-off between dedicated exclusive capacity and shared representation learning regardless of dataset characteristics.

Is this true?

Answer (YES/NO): NO